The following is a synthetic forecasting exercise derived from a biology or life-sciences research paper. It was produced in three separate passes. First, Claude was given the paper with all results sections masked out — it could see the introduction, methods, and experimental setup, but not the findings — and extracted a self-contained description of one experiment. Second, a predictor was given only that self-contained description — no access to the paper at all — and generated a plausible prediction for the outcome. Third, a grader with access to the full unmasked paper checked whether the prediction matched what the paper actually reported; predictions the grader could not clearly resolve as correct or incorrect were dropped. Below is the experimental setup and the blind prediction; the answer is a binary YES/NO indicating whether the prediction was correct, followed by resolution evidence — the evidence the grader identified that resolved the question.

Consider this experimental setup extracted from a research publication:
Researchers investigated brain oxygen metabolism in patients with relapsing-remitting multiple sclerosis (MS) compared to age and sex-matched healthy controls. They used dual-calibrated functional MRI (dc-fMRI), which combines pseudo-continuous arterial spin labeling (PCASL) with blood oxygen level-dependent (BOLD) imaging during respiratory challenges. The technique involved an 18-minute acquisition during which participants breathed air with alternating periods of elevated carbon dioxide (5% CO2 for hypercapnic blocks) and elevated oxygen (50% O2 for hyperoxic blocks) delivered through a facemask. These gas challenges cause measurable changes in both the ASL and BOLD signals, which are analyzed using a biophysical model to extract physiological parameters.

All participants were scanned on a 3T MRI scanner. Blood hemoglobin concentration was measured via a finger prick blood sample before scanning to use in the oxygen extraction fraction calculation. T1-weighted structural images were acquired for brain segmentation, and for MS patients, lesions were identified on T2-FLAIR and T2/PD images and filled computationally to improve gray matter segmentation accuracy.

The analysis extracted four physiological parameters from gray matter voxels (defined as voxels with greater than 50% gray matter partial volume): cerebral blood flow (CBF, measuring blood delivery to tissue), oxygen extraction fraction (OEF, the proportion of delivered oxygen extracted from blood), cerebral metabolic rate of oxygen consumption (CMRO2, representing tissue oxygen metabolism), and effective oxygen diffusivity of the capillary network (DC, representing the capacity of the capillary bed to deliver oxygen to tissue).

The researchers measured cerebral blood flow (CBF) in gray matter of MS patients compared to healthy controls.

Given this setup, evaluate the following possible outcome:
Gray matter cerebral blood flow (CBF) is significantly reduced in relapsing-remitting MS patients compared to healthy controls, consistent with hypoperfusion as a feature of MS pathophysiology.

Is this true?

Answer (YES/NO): YES